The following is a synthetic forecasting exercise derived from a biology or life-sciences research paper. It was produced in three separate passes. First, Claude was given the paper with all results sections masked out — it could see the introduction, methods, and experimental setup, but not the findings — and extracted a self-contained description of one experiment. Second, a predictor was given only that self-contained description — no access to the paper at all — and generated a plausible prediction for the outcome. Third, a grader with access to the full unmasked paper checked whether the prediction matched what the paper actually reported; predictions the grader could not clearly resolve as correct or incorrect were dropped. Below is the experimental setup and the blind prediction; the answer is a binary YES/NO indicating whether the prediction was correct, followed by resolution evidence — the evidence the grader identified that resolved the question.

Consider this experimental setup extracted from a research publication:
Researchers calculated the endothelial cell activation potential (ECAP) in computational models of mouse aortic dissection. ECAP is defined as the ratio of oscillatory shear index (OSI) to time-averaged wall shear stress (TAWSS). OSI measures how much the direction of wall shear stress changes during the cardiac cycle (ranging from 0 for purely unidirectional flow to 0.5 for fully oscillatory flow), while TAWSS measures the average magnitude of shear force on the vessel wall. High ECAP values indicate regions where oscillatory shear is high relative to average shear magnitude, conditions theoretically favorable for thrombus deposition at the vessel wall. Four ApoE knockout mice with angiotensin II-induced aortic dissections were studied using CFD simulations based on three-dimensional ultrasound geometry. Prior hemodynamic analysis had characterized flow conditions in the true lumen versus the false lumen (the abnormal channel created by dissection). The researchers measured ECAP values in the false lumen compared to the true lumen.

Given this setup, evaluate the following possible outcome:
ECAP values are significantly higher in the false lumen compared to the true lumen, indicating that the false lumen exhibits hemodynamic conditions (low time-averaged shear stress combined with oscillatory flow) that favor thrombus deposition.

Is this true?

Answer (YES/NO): YES